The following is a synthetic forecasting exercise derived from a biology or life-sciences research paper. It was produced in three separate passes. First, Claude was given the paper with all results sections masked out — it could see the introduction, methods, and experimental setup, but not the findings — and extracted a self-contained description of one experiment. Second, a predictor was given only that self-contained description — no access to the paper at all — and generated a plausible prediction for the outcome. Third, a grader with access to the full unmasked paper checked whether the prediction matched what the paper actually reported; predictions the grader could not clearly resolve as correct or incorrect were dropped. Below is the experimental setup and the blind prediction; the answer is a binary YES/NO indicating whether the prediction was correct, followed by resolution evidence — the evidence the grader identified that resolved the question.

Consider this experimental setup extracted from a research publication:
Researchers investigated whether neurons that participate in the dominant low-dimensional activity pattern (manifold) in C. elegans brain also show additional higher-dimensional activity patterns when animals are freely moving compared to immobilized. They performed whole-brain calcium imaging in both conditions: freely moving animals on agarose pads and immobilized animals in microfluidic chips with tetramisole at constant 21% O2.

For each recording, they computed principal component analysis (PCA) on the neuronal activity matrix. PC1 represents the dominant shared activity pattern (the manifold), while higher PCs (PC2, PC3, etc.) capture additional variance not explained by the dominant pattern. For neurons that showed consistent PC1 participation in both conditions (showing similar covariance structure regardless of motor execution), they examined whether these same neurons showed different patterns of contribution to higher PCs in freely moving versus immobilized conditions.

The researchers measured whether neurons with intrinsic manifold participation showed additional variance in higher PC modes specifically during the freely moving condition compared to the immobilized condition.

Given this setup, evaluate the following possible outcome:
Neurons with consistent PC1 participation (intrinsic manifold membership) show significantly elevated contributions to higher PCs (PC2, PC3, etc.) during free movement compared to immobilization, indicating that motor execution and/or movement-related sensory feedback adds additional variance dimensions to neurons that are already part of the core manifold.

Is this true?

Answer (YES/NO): YES